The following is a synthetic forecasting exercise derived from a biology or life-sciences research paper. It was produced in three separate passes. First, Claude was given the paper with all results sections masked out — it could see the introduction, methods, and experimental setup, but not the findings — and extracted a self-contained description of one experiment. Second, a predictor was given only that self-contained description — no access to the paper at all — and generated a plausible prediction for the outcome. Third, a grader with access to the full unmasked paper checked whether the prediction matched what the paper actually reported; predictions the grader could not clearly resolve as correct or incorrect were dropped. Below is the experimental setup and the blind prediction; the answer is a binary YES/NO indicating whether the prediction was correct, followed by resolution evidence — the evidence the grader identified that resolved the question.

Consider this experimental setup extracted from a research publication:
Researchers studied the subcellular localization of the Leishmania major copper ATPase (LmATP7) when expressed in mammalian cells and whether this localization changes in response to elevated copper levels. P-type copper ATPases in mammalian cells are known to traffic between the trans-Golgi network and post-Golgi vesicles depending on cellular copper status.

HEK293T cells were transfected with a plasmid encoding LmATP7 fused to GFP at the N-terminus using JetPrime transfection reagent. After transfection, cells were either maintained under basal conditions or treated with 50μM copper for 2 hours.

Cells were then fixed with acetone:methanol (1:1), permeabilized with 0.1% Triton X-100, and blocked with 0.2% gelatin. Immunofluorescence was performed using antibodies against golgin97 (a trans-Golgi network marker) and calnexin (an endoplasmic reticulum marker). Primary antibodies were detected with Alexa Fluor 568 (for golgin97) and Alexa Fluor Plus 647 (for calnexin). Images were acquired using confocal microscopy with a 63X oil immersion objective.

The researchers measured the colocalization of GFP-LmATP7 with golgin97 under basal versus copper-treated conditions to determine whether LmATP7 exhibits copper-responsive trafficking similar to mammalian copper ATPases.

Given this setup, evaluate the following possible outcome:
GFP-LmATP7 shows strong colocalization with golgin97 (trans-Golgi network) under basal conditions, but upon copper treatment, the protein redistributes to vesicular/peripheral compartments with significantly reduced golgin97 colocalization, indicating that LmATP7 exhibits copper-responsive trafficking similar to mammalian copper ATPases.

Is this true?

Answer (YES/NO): NO